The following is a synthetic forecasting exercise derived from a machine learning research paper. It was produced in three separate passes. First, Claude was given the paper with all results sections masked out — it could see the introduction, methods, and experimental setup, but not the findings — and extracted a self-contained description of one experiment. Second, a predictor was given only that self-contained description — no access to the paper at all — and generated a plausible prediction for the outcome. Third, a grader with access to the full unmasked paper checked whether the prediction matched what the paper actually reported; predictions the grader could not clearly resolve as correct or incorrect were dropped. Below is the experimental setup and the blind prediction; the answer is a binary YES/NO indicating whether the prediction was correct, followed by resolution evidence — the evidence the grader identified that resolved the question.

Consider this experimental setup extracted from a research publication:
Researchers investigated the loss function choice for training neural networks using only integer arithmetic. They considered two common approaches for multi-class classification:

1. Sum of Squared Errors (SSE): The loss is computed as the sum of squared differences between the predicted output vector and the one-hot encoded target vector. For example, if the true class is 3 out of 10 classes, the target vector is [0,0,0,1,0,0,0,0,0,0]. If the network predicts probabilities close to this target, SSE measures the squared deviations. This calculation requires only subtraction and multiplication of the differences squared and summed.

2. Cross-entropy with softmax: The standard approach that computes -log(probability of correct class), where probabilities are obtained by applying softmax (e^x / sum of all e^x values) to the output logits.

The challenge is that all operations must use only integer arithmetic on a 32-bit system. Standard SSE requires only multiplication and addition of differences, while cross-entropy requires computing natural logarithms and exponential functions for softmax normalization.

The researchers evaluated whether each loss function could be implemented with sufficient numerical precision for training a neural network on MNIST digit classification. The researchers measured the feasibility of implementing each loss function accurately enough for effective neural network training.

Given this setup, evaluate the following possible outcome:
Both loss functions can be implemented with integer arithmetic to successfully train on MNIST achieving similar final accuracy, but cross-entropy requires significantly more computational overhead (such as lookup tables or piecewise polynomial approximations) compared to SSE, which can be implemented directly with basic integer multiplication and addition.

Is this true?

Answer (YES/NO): NO